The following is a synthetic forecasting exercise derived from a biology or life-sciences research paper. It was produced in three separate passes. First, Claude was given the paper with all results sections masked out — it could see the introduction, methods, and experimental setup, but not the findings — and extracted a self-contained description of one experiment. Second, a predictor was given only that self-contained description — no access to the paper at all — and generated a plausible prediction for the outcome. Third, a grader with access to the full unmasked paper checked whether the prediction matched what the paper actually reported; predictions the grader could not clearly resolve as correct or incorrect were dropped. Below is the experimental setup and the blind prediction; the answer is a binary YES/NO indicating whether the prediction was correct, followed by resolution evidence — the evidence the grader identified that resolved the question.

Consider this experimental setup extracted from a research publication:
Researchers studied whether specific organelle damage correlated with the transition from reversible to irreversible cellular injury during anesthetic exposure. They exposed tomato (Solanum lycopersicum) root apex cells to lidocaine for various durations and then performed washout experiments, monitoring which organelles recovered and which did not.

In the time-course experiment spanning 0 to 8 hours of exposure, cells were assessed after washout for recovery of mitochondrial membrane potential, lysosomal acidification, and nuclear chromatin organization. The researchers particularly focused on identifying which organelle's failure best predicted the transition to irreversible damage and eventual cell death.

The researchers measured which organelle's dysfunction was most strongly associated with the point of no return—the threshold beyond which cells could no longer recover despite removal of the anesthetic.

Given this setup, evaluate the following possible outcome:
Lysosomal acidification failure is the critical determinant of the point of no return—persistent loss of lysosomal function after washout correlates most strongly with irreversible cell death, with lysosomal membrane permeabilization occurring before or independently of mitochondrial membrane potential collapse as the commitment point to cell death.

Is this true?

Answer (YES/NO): NO